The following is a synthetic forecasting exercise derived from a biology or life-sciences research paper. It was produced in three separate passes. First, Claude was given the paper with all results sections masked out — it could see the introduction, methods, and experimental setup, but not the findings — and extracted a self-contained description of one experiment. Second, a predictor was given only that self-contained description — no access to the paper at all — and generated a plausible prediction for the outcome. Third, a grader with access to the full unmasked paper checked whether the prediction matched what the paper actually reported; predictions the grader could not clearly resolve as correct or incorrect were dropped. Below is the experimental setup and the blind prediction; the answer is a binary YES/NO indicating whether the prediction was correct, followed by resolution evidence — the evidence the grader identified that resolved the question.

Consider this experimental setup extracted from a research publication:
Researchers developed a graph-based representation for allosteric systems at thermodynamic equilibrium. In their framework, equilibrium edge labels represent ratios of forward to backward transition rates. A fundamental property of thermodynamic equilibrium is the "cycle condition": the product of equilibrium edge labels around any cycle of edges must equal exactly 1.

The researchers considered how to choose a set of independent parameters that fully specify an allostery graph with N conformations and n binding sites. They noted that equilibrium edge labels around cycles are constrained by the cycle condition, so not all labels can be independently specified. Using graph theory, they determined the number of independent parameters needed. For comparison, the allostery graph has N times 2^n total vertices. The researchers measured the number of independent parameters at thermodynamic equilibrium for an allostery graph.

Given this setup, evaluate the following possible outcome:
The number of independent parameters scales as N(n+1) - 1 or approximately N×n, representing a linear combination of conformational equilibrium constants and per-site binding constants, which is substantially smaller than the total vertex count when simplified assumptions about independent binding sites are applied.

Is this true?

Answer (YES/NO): NO